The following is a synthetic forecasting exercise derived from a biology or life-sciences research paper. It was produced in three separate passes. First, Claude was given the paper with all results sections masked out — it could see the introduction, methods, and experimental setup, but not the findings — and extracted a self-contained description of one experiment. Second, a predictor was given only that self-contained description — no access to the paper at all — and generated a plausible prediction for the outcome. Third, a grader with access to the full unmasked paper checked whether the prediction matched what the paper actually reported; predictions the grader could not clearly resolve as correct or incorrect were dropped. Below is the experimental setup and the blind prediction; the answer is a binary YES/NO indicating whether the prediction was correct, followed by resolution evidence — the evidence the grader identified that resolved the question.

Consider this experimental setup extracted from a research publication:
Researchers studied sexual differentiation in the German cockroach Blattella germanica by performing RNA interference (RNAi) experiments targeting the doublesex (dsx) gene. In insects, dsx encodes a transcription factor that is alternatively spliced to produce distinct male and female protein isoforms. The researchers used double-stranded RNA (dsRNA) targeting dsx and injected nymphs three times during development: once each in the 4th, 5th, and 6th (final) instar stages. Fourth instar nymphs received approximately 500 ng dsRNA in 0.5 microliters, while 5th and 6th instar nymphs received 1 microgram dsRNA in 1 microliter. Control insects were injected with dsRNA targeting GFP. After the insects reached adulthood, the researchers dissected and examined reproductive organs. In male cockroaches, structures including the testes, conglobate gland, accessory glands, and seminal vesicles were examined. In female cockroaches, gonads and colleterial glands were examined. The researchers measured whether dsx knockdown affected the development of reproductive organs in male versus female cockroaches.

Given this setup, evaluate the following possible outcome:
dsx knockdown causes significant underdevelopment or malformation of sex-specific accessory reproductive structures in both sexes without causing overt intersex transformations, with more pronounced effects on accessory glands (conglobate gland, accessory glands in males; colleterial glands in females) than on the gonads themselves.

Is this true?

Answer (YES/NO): NO